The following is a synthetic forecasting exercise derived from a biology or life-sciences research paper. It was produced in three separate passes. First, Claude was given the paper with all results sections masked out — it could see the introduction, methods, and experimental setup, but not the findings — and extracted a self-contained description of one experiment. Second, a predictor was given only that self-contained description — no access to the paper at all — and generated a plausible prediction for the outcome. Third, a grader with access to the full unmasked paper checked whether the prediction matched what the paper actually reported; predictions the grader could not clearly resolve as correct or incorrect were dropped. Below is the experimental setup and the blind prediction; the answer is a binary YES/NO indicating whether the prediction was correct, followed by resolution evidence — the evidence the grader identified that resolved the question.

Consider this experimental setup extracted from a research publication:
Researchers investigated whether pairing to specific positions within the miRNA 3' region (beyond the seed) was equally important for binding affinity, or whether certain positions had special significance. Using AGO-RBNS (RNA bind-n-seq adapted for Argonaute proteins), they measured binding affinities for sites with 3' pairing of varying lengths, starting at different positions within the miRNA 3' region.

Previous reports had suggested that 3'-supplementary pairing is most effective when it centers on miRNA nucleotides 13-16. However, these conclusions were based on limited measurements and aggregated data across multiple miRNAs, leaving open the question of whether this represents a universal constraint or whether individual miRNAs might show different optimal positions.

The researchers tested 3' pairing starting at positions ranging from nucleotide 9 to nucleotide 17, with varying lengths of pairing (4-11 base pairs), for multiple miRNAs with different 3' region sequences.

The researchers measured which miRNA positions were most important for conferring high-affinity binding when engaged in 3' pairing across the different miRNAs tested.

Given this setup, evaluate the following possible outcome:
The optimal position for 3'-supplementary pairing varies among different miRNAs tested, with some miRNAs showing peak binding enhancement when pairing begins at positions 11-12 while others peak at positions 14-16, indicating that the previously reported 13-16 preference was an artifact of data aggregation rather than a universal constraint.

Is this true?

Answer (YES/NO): NO